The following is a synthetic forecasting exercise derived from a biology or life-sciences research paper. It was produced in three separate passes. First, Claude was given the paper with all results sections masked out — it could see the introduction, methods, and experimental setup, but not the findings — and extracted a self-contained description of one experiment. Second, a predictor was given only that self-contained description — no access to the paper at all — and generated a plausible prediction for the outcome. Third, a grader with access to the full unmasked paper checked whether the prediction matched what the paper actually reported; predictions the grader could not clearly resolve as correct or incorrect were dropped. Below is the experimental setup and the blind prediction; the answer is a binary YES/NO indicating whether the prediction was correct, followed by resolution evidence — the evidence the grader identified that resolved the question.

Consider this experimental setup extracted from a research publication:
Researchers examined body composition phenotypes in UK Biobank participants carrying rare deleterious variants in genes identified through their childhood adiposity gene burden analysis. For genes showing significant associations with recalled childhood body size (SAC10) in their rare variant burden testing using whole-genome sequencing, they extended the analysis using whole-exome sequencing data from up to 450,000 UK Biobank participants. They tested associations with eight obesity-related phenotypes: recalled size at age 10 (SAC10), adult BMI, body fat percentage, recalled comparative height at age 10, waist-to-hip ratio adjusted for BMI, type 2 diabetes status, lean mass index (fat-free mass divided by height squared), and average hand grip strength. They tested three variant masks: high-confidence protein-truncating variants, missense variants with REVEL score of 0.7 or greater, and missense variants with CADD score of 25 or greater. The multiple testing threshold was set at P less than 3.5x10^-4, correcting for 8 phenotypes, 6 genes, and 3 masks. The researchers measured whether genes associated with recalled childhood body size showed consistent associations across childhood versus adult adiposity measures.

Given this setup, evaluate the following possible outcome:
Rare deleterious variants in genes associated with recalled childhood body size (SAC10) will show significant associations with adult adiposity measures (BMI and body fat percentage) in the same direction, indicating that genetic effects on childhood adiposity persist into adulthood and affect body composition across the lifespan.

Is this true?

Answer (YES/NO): NO